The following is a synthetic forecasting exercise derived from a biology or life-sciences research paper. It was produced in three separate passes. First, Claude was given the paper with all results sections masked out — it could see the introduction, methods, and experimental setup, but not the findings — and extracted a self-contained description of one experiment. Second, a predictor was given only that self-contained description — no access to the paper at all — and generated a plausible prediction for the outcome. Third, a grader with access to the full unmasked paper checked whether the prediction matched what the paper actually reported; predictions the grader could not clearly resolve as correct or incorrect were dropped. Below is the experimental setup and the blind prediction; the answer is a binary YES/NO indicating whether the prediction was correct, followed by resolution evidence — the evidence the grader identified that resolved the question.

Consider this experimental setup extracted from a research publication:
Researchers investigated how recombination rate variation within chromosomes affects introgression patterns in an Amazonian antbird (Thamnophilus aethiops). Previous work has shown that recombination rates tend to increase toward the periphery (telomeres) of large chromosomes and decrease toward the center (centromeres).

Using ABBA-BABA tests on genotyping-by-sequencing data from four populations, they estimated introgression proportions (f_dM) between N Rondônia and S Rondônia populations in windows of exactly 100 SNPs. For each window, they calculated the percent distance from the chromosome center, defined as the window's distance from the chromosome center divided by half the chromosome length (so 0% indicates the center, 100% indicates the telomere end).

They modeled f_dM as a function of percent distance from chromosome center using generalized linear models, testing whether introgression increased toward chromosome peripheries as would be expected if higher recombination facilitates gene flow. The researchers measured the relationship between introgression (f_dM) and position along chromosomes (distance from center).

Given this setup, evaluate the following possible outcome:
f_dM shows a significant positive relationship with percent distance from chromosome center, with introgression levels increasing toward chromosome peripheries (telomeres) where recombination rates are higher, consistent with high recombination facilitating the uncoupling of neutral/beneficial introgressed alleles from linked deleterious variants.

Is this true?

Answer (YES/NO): NO